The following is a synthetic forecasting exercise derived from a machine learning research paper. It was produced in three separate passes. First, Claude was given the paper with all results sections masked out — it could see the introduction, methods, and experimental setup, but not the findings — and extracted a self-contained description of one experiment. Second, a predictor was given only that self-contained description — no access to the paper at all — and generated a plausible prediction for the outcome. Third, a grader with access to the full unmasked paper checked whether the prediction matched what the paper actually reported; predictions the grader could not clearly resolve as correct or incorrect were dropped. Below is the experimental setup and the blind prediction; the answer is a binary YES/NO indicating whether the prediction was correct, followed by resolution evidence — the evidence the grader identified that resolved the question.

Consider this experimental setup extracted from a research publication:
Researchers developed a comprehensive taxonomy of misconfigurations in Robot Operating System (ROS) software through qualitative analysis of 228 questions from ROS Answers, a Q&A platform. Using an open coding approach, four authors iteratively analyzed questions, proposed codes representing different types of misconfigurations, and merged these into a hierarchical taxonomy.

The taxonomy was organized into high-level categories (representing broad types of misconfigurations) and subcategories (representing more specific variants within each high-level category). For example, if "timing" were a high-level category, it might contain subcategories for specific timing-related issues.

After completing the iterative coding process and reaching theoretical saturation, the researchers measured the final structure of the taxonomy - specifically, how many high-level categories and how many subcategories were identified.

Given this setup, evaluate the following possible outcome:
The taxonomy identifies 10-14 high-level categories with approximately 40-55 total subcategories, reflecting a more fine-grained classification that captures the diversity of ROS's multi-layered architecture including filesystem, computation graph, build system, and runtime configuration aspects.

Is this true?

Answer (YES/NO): YES